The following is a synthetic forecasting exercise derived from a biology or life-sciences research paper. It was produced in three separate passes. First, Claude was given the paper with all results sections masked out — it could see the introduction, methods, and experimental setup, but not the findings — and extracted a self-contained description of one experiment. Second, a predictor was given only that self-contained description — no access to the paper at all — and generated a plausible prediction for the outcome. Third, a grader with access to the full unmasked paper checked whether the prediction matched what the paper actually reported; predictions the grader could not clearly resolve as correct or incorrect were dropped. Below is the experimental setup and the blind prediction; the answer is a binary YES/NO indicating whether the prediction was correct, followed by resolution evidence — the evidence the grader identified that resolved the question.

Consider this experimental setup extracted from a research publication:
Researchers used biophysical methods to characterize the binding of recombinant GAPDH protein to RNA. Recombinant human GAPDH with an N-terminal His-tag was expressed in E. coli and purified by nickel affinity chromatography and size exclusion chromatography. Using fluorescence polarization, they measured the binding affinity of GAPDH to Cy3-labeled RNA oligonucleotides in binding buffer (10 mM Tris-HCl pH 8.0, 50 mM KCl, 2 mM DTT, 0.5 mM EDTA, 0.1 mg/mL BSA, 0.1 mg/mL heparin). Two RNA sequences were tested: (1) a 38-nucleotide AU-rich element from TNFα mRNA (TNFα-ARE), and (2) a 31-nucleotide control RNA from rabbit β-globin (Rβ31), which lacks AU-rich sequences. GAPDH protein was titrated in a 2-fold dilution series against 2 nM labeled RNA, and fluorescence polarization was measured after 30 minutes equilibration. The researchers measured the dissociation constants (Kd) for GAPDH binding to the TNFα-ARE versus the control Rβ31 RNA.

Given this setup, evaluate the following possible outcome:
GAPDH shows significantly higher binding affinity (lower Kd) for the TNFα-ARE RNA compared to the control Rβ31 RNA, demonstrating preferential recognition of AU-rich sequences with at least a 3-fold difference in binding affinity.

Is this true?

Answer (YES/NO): YES